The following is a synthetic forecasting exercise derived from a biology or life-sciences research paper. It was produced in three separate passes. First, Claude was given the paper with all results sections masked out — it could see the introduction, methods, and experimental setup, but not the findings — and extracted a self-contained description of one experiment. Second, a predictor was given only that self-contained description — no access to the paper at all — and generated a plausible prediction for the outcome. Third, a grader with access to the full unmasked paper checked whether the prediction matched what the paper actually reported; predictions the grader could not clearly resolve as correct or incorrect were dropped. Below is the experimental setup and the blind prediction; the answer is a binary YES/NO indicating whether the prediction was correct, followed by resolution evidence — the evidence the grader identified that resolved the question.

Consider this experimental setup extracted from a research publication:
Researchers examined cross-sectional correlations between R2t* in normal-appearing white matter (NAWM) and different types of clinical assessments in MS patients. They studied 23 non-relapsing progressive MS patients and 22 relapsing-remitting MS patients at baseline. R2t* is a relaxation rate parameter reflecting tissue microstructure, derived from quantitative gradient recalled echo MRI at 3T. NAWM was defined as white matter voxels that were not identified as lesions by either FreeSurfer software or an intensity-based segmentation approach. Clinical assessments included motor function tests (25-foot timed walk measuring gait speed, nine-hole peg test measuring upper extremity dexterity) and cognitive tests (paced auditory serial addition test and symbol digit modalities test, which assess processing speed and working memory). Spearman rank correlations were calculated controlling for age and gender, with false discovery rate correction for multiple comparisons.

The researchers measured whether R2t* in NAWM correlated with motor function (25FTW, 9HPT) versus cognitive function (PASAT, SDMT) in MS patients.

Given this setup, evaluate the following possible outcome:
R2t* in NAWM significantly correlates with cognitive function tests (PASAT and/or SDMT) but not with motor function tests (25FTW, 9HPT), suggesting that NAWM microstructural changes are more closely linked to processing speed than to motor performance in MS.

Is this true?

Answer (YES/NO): NO